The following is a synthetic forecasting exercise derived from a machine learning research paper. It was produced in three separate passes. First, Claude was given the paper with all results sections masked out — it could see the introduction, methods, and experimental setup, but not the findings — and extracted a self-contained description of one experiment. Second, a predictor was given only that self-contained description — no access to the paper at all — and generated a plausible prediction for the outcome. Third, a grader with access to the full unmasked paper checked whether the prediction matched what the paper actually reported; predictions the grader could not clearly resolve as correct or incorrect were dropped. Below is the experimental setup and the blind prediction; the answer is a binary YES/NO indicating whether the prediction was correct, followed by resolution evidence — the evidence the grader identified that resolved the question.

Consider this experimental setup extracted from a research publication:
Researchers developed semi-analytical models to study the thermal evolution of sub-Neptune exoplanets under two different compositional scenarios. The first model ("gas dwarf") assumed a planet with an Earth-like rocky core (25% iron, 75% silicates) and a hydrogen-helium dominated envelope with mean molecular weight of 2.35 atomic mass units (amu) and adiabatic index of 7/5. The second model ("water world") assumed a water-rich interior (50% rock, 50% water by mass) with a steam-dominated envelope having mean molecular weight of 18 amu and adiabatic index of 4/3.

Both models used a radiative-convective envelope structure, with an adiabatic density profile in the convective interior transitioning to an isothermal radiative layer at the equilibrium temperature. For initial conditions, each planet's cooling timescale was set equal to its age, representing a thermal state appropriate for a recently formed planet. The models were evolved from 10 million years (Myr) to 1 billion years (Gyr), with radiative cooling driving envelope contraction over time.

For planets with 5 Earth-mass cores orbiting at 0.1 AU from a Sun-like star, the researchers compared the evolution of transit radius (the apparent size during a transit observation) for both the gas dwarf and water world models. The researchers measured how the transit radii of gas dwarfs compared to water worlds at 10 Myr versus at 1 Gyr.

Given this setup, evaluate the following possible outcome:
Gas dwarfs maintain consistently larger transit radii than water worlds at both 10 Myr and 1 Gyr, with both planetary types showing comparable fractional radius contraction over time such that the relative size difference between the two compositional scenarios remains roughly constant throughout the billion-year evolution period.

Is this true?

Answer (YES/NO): NO